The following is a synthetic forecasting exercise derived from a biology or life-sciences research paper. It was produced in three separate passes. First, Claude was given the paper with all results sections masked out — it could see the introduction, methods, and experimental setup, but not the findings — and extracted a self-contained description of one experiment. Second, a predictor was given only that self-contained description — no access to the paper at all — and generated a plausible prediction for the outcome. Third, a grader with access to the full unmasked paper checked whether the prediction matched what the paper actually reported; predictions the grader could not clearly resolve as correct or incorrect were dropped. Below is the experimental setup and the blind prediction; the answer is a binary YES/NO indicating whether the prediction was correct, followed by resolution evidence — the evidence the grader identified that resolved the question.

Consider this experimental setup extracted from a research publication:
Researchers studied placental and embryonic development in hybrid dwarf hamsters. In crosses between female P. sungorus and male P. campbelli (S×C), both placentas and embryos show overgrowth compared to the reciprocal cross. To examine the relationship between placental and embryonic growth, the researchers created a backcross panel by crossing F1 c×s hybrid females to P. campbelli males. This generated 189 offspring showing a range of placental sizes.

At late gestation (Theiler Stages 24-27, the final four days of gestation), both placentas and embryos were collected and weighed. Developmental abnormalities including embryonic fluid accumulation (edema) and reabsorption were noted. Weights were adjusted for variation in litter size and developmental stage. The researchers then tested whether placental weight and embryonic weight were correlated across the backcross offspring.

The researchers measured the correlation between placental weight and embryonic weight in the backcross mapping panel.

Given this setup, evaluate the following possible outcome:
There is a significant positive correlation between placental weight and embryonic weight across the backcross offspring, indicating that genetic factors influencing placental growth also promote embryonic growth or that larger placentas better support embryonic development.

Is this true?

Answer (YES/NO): YES